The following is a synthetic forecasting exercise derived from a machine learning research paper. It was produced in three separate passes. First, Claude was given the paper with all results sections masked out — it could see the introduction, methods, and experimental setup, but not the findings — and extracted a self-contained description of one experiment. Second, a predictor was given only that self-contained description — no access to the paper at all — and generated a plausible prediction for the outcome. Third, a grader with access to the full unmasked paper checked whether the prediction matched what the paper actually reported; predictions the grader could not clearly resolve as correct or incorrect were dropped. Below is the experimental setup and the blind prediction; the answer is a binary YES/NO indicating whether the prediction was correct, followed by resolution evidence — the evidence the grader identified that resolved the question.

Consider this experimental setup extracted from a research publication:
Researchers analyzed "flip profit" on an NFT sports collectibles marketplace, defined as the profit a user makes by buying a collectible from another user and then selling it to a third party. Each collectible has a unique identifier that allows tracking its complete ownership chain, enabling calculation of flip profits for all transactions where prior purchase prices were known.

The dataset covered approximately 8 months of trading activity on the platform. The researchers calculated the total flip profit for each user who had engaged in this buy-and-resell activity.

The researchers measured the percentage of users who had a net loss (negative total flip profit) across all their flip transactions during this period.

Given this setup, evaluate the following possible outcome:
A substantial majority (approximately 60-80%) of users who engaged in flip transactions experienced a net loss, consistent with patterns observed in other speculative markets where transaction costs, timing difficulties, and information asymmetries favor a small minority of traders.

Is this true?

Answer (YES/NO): NO